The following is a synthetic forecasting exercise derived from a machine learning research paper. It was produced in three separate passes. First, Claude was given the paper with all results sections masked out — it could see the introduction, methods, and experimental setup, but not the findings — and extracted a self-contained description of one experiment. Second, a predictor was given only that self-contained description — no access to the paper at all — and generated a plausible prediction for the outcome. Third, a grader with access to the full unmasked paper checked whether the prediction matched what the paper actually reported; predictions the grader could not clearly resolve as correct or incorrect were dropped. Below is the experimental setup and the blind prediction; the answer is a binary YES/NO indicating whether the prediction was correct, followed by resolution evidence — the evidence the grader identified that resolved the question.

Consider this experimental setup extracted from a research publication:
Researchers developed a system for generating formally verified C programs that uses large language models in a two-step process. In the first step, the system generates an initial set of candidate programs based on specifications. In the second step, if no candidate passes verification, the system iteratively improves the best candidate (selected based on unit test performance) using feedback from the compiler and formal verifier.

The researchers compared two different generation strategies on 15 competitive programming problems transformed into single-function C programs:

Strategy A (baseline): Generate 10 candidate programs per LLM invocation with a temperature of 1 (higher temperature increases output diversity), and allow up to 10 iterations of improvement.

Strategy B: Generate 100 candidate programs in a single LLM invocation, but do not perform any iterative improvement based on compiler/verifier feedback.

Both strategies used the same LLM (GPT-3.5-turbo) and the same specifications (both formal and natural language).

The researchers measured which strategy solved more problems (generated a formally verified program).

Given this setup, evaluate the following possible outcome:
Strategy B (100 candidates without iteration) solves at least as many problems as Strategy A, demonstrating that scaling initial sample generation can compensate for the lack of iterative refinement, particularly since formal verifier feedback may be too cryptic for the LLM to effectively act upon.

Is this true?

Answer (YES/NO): NO